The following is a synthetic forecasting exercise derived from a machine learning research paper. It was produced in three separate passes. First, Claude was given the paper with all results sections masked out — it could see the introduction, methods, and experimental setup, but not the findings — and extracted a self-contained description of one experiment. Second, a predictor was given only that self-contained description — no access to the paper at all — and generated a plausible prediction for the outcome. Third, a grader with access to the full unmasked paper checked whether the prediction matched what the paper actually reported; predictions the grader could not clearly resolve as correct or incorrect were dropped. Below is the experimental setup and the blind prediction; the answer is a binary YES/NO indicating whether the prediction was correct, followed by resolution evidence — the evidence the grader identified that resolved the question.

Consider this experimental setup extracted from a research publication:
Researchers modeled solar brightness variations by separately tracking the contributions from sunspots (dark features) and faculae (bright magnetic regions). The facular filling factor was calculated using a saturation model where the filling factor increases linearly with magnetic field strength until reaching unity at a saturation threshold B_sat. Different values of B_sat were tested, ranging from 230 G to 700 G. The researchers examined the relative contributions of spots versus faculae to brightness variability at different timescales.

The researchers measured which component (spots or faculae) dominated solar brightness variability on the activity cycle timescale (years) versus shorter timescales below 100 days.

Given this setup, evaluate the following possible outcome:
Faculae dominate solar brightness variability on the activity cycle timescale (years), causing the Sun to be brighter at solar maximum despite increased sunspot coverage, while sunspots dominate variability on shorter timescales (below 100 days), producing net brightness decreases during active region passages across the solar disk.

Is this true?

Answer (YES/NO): YES